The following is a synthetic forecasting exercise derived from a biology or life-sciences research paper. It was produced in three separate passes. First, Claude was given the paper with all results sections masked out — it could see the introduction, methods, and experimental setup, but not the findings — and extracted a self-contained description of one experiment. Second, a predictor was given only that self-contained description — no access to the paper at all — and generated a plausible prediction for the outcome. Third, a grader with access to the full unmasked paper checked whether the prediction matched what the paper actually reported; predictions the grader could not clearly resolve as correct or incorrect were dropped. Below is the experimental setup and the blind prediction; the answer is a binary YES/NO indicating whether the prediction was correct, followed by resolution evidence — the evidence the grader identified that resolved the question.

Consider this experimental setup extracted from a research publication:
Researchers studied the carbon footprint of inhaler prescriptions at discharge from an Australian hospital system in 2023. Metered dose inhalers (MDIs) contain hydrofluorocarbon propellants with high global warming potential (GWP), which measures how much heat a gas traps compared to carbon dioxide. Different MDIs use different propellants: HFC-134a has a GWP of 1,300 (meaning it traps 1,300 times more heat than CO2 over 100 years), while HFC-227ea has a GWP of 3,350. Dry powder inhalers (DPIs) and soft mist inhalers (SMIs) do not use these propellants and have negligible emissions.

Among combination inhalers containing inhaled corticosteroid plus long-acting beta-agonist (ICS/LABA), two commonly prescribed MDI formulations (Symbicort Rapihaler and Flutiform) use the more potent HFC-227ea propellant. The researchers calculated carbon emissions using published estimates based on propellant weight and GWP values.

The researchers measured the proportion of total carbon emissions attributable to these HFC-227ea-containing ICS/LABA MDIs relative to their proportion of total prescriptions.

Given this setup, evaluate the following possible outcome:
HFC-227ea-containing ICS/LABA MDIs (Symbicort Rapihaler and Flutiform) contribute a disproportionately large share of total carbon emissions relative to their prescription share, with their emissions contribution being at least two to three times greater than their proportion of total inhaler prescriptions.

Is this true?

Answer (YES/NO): NO